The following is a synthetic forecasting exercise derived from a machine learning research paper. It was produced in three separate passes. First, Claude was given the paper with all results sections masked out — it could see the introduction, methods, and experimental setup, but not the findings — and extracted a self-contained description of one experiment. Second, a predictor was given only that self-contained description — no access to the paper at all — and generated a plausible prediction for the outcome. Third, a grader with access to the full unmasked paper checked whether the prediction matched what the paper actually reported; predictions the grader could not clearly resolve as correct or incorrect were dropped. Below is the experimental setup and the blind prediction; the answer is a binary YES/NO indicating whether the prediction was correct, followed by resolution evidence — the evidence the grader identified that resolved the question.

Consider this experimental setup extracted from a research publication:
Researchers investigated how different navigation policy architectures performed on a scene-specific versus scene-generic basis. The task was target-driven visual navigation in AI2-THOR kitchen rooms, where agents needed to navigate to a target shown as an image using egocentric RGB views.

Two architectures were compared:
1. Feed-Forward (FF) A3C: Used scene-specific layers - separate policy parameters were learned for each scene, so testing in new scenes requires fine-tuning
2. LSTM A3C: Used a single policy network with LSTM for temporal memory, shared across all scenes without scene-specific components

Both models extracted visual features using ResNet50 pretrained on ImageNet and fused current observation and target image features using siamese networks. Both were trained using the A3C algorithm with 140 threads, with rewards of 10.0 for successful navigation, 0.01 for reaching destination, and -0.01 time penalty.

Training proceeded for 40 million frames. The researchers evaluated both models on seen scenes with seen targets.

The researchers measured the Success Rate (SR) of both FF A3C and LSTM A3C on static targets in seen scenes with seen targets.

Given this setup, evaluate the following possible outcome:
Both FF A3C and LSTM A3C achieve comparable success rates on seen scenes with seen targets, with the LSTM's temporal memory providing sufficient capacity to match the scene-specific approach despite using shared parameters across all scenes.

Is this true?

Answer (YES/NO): NO